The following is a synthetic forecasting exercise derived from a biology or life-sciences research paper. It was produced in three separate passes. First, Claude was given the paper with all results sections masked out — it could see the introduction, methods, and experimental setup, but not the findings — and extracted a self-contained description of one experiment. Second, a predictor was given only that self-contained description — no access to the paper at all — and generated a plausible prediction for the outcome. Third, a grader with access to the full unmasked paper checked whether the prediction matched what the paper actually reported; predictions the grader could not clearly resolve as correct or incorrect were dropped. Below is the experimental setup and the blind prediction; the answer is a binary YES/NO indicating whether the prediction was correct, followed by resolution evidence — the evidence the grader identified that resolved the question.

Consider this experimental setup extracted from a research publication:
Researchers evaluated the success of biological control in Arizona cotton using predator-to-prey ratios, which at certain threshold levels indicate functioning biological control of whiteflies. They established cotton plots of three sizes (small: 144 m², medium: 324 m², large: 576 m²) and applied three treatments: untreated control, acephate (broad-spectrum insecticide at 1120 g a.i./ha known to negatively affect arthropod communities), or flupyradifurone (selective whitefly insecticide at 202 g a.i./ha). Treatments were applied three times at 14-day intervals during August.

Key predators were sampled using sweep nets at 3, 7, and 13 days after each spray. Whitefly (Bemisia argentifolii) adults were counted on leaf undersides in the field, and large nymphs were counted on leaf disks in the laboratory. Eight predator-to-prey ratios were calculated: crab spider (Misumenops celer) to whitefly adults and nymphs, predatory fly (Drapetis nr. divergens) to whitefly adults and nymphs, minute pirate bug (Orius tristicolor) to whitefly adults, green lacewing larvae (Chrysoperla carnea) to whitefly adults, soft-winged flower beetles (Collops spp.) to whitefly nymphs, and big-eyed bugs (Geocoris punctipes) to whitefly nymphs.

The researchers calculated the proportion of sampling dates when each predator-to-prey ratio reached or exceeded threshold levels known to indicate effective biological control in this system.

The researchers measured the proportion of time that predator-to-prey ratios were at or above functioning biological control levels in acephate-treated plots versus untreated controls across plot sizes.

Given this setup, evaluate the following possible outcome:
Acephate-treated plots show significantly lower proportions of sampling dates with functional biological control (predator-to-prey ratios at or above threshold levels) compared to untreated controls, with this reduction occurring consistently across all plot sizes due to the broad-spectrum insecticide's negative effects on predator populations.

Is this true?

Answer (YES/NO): YES